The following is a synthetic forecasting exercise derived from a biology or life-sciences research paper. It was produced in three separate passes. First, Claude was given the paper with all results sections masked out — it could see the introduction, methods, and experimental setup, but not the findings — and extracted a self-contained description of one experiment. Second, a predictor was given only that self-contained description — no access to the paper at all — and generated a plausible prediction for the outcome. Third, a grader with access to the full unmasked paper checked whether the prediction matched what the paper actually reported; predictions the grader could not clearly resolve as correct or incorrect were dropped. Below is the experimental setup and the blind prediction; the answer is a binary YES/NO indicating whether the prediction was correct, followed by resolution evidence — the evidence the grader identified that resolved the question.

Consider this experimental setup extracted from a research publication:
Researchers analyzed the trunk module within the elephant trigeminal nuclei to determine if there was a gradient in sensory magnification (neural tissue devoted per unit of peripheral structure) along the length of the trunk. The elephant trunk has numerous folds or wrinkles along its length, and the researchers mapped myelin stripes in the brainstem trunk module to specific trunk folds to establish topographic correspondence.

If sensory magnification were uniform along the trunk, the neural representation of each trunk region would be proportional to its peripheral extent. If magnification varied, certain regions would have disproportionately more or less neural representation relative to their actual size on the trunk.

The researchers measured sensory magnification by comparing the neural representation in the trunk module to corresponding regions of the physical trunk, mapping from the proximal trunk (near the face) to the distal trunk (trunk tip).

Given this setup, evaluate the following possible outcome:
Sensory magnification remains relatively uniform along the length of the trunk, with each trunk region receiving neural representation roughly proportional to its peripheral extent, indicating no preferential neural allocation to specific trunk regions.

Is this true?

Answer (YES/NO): NO